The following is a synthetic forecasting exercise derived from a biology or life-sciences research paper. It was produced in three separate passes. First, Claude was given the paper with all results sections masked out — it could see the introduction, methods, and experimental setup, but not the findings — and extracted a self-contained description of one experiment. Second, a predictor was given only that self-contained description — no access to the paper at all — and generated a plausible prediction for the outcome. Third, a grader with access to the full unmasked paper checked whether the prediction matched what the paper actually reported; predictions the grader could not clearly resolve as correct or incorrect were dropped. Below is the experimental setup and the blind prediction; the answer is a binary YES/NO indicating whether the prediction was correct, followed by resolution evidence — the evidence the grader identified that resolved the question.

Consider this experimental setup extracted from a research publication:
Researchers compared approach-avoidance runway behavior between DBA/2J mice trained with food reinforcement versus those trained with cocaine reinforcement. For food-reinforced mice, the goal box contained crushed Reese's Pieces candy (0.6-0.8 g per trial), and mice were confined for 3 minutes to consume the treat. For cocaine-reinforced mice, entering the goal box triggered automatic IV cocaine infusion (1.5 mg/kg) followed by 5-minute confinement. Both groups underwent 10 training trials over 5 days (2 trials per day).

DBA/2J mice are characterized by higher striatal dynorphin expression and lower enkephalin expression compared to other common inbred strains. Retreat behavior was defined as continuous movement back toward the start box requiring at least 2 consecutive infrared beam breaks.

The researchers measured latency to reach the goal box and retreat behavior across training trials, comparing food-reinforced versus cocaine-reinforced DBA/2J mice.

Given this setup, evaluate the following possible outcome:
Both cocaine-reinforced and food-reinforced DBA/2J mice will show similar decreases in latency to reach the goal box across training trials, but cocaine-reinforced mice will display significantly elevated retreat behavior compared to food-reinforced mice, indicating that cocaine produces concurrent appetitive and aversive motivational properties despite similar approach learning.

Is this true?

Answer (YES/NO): NO